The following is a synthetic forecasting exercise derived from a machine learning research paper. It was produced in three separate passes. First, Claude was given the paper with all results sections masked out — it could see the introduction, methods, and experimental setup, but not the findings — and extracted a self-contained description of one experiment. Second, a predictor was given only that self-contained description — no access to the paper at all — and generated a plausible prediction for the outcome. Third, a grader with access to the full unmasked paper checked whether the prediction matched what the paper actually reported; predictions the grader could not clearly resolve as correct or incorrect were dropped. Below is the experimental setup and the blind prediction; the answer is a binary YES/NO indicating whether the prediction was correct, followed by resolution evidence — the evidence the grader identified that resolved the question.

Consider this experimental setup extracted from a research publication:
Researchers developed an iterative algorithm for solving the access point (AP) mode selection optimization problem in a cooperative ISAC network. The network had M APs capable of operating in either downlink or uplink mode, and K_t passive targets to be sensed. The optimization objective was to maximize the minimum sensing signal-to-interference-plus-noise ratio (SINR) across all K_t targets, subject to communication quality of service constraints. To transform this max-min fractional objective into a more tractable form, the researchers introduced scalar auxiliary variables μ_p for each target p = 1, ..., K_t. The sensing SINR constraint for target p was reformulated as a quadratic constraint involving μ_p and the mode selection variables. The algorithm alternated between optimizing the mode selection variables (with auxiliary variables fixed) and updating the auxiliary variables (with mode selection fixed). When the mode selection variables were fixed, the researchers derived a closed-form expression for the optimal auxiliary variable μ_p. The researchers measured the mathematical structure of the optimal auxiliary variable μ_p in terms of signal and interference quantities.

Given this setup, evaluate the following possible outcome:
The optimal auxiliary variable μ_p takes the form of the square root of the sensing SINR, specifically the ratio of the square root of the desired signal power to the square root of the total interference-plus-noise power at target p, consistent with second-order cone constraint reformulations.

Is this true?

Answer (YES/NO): NO